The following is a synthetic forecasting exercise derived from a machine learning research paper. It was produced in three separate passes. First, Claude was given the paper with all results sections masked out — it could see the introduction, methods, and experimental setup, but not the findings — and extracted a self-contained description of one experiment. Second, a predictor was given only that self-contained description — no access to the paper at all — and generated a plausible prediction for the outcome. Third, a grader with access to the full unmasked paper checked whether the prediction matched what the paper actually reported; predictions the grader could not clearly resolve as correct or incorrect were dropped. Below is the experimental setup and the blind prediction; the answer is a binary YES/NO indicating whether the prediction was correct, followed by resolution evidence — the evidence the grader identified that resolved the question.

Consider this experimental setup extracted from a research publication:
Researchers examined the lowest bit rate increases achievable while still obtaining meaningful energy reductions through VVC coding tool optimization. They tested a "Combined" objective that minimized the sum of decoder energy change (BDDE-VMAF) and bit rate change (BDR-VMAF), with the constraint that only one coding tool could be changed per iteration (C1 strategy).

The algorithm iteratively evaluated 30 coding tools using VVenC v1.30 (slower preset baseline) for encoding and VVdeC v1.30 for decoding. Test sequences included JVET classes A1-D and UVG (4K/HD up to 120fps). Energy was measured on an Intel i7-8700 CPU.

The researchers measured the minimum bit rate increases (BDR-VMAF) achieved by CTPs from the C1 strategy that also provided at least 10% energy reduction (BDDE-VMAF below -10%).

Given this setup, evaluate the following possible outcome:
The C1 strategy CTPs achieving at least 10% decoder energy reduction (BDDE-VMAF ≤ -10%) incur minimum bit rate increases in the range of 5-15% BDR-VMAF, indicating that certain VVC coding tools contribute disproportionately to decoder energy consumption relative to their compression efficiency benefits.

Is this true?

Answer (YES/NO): NO